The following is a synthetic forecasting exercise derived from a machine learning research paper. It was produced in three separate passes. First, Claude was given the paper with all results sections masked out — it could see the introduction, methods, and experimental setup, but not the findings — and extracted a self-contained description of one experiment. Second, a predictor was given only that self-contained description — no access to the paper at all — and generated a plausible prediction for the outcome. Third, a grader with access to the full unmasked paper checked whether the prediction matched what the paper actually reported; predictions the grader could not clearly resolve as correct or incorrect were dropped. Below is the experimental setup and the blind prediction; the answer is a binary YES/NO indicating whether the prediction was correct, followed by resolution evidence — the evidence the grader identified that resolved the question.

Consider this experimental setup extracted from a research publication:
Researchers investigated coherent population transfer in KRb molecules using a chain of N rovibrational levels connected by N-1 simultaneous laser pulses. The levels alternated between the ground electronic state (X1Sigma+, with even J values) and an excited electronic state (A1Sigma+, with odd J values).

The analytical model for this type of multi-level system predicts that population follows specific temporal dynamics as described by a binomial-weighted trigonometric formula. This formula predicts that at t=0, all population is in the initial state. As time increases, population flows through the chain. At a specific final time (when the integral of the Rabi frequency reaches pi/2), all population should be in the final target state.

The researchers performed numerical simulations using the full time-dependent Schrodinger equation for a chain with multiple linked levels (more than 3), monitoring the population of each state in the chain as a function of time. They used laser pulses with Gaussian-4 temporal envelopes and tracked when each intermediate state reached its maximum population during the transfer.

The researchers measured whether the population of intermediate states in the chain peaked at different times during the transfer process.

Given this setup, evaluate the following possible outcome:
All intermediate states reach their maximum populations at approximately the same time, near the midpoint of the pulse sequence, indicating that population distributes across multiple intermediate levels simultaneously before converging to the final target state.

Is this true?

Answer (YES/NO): NO